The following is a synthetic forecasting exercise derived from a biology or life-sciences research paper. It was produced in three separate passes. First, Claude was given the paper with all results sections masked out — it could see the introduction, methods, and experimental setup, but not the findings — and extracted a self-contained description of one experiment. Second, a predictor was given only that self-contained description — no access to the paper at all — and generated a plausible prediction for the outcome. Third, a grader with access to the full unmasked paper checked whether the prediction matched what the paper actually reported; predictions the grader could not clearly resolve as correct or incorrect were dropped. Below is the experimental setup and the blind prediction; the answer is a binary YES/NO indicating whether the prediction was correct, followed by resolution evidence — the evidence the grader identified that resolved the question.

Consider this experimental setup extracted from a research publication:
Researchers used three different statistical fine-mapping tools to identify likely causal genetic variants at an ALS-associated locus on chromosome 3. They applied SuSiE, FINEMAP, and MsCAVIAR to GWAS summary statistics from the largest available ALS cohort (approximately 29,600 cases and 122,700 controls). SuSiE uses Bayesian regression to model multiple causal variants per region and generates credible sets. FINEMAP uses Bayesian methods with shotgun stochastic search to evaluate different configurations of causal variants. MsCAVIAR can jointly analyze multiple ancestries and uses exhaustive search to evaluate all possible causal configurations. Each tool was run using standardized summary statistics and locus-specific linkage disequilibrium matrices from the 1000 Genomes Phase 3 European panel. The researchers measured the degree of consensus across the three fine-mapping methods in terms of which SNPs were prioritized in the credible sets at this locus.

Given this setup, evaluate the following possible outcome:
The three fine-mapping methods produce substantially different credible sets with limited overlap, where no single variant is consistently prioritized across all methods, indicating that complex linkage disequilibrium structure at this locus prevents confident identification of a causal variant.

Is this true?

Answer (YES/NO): YES